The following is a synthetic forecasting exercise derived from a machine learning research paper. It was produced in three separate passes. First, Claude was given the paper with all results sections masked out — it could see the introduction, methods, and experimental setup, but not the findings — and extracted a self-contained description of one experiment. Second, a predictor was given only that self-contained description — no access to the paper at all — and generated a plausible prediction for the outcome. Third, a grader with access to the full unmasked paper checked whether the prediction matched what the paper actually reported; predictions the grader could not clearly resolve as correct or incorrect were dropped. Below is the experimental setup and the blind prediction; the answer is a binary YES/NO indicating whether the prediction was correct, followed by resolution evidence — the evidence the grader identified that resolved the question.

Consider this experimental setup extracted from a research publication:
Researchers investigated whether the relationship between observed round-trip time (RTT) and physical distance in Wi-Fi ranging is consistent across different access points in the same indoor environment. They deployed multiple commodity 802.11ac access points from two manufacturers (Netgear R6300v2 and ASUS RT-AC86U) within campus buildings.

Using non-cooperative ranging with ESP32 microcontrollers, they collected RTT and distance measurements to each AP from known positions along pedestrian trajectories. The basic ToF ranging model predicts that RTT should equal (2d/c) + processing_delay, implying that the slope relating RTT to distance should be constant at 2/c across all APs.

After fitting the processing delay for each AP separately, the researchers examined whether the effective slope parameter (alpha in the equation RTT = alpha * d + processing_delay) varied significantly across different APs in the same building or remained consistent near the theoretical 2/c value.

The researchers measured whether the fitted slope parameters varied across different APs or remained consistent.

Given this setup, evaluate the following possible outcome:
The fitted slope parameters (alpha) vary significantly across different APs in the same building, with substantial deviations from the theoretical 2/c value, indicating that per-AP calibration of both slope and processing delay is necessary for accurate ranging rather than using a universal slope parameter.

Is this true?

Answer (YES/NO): YES